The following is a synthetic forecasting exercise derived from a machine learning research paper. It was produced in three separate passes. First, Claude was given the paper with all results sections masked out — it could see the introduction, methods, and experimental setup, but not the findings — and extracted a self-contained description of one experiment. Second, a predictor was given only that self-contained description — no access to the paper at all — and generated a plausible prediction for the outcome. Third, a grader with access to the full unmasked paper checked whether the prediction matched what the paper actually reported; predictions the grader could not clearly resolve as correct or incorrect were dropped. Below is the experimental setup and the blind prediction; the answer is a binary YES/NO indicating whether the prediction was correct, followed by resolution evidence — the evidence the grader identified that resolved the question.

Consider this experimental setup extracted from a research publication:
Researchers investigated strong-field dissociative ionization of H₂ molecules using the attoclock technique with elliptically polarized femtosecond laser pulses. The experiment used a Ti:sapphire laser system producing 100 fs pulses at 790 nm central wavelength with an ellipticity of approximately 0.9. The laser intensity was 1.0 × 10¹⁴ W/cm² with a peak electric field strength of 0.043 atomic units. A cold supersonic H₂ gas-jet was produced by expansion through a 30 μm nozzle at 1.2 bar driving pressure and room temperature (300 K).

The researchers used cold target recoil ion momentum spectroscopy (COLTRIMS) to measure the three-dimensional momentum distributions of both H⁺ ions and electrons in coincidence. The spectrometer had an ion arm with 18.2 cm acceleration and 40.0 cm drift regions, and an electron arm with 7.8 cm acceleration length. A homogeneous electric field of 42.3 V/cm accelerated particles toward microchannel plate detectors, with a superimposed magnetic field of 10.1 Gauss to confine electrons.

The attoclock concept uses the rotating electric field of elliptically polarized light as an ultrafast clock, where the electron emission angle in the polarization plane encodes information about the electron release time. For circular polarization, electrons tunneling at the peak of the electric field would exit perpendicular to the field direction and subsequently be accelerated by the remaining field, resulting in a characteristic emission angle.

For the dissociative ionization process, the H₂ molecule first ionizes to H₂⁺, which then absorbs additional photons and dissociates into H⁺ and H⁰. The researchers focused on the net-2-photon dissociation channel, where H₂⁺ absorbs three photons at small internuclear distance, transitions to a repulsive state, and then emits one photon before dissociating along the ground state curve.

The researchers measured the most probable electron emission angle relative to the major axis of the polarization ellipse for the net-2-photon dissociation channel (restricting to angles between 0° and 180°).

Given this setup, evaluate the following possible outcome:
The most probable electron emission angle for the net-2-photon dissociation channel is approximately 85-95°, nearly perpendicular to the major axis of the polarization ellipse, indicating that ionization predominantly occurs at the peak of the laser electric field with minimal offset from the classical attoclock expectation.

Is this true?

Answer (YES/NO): NO